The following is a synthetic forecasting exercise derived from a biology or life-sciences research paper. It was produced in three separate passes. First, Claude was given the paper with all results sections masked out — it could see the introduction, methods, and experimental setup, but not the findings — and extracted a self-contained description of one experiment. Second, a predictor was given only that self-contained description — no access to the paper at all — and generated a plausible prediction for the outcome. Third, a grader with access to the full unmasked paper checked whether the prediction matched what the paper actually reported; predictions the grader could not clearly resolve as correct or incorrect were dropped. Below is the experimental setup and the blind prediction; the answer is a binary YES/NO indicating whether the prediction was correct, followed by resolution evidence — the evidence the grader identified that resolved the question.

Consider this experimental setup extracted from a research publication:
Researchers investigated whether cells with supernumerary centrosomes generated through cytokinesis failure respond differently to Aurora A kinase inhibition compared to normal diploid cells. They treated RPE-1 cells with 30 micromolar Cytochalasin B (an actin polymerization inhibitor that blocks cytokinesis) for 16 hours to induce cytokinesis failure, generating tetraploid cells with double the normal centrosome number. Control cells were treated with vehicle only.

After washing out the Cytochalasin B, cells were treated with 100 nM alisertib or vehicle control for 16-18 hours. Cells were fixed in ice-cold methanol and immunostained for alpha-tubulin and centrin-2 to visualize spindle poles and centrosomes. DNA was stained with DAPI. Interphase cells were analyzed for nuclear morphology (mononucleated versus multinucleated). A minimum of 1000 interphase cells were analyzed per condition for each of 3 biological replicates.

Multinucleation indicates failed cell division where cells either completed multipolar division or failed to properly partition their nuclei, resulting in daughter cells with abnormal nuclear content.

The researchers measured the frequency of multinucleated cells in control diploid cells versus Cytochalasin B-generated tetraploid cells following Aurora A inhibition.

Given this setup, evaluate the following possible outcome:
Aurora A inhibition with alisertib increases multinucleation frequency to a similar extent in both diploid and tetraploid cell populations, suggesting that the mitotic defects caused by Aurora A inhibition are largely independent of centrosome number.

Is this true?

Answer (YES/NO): NO